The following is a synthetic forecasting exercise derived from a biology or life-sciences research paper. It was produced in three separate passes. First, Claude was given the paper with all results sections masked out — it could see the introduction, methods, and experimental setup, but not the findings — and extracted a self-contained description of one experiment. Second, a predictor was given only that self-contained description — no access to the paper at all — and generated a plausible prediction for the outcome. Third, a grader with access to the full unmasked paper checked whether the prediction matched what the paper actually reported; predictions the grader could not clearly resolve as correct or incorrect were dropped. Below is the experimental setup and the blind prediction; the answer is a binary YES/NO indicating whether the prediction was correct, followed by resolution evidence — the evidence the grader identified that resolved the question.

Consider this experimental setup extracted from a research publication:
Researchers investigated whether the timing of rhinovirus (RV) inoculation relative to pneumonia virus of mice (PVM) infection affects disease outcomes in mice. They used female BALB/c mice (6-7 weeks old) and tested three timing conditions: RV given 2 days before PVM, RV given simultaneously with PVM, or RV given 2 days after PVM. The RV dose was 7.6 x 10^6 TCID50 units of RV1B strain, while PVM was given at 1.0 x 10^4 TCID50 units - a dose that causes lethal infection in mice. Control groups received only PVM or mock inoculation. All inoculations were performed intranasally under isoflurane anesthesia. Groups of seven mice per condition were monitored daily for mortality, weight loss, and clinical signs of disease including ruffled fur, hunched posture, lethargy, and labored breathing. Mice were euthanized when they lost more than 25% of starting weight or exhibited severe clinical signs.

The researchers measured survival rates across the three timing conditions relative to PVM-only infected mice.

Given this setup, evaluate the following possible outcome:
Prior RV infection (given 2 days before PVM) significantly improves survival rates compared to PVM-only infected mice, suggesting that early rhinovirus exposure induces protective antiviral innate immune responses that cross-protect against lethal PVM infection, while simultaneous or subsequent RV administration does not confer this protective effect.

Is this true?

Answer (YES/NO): NO